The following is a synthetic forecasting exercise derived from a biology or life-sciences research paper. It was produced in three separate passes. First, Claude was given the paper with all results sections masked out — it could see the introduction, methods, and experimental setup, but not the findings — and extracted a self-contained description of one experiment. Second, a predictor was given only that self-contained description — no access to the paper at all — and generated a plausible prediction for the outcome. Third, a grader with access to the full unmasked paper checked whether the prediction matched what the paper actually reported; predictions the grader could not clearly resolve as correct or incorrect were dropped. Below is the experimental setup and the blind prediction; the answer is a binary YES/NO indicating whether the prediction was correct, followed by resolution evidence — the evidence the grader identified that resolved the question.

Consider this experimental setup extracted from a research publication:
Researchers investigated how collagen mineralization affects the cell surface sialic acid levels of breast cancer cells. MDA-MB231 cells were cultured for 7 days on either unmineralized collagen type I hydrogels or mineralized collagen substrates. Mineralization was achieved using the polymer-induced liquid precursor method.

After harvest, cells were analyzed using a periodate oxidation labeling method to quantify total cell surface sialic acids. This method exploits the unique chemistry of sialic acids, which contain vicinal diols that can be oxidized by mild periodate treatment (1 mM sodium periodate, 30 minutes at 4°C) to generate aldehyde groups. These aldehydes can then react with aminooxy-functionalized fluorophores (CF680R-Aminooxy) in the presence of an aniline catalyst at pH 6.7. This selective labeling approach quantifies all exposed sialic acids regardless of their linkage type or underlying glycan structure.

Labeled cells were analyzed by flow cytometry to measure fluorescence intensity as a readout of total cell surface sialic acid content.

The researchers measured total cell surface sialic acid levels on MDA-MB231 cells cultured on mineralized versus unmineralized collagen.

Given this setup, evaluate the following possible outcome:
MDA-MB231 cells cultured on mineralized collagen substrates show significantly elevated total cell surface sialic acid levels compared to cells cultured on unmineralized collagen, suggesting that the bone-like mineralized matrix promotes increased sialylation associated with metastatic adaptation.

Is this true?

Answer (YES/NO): NO